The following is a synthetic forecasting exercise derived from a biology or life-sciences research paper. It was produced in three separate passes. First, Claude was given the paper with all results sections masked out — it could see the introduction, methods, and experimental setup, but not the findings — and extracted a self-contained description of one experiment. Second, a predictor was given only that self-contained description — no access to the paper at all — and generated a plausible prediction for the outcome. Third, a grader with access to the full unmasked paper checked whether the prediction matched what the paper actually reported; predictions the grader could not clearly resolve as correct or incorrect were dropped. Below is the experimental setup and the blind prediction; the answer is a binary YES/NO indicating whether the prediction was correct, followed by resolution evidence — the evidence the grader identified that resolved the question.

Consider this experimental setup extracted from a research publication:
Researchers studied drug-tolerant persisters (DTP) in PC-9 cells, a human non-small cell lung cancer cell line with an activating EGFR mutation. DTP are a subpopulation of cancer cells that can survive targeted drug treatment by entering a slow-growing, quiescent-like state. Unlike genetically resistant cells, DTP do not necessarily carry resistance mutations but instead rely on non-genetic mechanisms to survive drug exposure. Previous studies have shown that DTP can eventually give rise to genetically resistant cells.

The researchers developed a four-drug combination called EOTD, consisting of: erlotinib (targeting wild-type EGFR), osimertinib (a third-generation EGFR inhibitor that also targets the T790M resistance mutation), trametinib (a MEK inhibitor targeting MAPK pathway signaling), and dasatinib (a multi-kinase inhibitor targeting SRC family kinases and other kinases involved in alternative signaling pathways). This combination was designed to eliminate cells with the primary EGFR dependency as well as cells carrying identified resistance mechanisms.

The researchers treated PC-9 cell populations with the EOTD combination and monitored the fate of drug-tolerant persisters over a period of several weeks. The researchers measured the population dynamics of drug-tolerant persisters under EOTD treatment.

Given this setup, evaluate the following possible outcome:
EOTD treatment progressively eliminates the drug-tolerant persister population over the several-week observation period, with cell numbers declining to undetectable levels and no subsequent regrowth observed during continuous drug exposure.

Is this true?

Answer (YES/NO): NO